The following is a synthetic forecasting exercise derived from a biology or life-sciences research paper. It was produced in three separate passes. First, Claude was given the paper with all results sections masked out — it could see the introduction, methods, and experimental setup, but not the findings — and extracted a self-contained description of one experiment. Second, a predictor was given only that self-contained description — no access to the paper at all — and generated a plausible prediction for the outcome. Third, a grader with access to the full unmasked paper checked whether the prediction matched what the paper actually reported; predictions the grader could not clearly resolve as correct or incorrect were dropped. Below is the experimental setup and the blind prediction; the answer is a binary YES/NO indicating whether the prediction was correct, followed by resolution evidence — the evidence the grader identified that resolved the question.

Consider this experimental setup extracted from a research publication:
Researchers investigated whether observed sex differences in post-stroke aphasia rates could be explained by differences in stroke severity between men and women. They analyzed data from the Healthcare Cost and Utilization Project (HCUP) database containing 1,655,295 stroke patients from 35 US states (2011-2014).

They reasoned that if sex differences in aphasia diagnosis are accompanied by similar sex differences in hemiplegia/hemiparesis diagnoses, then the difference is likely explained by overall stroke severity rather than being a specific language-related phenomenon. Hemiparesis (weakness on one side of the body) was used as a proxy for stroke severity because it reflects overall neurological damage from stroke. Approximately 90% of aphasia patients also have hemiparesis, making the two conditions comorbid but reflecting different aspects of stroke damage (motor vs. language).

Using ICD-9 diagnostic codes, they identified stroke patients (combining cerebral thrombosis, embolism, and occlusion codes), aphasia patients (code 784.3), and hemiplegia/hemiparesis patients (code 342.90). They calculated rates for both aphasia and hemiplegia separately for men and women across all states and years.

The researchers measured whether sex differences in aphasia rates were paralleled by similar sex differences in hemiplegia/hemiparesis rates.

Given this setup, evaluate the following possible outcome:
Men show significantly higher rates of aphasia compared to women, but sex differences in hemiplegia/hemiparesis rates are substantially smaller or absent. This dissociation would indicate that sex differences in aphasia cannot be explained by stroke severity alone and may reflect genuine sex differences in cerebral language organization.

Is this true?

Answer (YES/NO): NO